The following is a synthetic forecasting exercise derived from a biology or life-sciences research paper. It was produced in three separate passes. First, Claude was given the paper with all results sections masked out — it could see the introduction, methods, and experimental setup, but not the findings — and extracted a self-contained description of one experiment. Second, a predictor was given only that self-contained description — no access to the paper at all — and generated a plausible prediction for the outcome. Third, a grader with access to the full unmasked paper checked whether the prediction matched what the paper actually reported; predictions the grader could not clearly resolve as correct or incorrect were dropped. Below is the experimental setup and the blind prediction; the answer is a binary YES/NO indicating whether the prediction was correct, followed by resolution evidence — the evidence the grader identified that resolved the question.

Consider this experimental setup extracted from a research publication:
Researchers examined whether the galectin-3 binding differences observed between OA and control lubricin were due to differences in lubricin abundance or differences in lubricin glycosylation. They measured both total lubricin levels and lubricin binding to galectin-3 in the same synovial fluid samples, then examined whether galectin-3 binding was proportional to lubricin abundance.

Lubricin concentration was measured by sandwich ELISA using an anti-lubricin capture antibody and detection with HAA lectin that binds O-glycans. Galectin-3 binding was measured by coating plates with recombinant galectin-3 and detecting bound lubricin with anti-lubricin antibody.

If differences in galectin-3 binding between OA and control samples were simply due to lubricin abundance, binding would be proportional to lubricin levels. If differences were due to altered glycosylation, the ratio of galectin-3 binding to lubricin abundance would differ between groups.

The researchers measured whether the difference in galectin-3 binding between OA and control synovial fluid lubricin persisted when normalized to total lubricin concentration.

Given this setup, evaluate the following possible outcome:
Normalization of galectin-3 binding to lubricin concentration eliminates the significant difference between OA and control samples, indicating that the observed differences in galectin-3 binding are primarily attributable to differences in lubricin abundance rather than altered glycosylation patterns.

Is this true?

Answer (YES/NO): NO